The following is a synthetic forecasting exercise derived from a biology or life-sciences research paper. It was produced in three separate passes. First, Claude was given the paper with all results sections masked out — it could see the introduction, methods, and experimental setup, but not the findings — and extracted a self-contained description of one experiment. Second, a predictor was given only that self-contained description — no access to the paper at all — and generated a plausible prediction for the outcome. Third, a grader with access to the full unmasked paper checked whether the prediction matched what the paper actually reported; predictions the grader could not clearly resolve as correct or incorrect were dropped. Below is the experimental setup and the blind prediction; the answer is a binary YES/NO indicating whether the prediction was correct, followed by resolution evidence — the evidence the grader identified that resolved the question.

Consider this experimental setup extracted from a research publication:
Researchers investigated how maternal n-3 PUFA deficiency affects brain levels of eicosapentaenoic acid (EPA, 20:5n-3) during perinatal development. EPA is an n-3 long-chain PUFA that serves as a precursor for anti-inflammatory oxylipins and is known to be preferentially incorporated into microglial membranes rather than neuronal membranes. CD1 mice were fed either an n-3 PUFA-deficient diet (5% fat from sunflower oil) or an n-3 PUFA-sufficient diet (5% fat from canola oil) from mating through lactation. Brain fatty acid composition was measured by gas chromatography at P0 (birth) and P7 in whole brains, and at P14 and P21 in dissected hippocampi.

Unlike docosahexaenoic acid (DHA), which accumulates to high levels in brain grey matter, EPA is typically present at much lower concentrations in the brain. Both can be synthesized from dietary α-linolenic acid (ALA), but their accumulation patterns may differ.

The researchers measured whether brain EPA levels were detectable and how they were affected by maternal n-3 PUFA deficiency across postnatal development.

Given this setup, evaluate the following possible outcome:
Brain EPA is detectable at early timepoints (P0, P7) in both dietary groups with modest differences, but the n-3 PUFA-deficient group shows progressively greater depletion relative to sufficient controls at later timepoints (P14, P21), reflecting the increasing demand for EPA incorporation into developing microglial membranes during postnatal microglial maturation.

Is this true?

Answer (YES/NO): NO